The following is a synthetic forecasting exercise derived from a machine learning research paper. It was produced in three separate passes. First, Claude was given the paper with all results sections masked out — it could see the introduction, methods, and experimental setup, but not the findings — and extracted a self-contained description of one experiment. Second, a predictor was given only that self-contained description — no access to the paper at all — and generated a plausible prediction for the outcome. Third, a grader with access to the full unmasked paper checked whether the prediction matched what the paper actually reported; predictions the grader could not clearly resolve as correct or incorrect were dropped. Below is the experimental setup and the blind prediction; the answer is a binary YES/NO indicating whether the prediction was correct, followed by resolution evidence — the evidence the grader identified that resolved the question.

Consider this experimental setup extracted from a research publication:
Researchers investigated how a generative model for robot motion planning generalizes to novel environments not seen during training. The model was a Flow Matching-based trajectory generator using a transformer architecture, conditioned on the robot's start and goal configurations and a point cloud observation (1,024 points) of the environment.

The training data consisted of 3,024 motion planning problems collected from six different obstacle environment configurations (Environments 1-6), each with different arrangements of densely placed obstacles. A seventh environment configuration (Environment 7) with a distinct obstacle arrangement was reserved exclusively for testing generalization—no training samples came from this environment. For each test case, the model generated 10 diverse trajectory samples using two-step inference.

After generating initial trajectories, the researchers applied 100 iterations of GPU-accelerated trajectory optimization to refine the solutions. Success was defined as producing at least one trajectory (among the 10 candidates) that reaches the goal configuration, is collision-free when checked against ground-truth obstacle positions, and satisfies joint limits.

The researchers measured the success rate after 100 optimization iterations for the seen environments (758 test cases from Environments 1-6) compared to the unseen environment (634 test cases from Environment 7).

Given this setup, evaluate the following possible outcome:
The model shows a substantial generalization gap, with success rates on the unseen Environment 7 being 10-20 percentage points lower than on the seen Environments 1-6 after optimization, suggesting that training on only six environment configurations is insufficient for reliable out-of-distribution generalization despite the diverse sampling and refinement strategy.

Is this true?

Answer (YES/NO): NO